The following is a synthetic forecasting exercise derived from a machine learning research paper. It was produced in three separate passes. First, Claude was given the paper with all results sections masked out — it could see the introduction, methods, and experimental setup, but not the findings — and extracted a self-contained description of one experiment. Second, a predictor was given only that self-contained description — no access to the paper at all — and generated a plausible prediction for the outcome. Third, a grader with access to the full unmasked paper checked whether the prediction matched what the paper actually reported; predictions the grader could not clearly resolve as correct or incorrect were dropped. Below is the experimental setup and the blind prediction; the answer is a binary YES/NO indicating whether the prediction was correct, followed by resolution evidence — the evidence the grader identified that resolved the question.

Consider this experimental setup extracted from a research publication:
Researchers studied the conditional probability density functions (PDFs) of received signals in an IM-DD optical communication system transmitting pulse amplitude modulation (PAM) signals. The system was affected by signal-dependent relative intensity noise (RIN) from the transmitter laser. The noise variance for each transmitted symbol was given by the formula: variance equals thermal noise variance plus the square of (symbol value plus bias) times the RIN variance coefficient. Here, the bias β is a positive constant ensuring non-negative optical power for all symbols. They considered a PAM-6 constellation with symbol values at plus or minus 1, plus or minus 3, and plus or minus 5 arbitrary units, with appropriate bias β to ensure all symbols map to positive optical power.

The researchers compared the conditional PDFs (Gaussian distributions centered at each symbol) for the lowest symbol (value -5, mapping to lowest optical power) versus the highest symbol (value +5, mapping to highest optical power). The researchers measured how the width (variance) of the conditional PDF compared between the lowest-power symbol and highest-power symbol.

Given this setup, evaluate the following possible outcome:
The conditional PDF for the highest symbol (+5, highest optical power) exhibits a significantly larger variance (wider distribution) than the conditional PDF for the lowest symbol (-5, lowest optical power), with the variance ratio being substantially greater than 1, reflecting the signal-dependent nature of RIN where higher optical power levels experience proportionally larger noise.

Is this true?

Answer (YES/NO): YES